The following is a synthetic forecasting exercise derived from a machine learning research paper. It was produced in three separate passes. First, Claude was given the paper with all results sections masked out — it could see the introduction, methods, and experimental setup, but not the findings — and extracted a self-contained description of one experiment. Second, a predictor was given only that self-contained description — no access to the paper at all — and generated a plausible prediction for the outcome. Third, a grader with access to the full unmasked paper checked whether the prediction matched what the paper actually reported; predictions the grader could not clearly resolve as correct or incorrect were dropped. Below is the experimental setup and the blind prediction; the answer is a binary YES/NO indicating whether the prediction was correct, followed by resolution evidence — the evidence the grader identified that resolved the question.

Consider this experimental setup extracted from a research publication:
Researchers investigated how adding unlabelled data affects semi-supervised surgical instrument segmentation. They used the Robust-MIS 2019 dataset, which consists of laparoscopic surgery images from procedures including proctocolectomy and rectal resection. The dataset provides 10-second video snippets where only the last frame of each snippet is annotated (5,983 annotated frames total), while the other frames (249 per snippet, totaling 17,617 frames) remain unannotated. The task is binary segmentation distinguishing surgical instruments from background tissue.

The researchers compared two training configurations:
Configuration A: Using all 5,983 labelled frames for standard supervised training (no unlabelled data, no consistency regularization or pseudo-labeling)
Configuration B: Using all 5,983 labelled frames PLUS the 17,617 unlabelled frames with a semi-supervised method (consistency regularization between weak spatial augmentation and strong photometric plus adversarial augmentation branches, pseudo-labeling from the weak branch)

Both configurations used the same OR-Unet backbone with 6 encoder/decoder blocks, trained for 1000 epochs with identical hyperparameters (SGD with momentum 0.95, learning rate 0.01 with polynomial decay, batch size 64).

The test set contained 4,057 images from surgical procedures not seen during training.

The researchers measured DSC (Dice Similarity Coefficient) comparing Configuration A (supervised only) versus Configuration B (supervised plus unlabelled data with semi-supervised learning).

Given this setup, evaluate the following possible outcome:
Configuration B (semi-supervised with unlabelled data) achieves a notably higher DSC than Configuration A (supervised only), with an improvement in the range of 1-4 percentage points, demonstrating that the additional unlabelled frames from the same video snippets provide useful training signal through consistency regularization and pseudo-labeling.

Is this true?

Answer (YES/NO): NO